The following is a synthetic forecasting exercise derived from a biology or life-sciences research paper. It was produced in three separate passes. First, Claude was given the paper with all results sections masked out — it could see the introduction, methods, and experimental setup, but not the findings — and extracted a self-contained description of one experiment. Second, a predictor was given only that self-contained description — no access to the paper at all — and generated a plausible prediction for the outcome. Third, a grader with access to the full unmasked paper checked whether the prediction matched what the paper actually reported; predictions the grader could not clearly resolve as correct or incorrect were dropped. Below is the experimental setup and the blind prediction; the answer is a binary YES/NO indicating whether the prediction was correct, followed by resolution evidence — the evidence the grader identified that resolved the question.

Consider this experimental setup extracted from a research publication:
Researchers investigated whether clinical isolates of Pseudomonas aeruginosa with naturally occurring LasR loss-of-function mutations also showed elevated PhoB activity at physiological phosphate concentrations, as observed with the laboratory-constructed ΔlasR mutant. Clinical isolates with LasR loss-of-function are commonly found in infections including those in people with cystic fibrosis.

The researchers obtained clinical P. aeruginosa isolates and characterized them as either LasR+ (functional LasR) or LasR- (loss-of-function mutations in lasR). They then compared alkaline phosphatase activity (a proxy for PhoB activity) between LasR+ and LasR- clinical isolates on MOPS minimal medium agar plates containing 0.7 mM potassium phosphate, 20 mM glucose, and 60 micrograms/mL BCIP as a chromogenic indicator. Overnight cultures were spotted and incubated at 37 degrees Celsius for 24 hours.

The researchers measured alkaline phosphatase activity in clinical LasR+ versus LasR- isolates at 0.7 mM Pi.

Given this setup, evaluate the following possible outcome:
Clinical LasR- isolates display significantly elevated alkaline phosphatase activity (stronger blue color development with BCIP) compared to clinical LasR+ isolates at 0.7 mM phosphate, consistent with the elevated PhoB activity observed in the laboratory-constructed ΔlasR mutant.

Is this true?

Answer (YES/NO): YES